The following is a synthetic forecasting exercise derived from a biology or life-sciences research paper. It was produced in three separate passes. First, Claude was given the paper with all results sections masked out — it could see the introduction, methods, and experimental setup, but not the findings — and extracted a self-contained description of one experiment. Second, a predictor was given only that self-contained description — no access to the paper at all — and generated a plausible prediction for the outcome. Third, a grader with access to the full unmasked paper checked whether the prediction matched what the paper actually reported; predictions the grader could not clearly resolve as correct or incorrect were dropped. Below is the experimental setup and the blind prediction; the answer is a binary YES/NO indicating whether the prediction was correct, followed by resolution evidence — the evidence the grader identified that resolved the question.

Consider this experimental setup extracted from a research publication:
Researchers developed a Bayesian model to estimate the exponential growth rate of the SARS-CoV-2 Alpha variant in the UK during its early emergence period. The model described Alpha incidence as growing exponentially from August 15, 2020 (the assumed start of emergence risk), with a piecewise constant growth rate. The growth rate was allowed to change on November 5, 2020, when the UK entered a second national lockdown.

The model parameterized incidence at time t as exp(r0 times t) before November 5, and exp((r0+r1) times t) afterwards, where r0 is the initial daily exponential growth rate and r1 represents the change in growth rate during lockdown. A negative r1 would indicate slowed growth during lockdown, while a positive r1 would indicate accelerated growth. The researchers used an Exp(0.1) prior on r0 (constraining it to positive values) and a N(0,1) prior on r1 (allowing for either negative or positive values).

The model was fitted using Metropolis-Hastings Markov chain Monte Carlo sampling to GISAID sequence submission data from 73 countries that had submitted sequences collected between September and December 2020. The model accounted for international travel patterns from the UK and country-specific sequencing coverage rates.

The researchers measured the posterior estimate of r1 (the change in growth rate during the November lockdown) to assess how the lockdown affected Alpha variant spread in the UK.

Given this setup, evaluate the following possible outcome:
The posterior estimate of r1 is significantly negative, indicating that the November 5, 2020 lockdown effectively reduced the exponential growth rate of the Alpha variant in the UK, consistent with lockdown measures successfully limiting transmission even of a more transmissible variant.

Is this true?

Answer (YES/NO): YES